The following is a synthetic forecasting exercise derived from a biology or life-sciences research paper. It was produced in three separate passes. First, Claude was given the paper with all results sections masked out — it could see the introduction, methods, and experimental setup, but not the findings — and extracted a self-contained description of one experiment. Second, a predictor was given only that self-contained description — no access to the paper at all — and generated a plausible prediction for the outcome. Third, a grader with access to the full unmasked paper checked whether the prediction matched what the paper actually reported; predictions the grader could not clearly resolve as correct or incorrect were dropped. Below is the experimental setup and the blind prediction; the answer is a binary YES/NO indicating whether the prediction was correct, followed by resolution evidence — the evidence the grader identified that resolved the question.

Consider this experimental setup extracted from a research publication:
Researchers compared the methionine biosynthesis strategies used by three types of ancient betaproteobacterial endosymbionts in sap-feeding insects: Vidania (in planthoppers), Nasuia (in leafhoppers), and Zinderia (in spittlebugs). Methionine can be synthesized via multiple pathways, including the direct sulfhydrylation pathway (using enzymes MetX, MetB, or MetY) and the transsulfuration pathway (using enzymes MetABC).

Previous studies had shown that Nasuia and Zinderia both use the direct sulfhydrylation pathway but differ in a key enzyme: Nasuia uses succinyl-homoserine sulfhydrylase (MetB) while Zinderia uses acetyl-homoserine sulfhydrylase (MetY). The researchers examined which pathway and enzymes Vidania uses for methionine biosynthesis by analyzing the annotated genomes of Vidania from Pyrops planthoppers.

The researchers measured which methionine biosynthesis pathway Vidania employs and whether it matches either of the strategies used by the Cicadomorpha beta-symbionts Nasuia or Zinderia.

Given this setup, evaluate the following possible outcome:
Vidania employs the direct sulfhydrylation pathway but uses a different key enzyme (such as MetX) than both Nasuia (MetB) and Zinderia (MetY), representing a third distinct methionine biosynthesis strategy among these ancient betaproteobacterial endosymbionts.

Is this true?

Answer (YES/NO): NO